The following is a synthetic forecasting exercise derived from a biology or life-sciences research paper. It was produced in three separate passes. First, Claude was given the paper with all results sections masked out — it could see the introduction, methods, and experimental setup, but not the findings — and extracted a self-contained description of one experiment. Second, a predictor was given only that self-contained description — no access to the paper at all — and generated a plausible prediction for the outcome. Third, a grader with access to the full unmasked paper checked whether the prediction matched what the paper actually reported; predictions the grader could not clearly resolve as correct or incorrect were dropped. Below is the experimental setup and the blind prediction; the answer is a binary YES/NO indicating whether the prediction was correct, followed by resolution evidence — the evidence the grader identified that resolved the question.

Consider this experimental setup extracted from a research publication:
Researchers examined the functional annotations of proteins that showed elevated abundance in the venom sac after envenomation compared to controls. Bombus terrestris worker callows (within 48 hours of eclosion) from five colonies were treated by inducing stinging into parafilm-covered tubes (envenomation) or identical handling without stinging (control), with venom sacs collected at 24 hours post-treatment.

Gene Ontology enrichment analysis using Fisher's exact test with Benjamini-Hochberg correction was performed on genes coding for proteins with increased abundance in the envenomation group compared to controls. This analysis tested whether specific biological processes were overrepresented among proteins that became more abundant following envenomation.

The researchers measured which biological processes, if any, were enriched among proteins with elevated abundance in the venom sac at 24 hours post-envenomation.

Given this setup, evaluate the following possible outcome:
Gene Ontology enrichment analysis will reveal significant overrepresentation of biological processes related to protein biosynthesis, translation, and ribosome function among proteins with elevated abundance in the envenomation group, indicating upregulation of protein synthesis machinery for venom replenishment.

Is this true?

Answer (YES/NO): NO